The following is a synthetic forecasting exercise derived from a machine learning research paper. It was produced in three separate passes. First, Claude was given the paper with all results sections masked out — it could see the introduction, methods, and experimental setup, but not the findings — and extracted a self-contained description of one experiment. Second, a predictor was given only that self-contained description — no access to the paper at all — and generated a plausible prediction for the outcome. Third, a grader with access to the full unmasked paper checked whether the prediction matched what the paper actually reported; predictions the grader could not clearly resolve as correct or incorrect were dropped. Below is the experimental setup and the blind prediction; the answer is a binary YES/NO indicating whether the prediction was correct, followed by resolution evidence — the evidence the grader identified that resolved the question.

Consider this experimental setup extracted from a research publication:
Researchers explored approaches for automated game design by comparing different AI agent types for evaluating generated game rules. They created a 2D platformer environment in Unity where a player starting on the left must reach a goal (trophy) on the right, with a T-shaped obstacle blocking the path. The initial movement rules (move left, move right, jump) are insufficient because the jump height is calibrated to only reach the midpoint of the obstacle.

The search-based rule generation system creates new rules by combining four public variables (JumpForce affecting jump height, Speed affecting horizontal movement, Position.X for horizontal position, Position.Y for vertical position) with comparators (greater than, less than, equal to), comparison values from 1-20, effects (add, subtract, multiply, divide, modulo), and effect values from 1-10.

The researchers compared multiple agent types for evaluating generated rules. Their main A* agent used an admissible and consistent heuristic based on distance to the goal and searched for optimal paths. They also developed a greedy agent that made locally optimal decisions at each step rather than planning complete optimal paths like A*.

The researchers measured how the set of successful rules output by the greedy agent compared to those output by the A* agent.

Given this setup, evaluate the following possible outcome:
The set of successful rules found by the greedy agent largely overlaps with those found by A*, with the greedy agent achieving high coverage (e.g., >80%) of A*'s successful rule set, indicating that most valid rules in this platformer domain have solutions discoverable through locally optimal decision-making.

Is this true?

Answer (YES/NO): NO